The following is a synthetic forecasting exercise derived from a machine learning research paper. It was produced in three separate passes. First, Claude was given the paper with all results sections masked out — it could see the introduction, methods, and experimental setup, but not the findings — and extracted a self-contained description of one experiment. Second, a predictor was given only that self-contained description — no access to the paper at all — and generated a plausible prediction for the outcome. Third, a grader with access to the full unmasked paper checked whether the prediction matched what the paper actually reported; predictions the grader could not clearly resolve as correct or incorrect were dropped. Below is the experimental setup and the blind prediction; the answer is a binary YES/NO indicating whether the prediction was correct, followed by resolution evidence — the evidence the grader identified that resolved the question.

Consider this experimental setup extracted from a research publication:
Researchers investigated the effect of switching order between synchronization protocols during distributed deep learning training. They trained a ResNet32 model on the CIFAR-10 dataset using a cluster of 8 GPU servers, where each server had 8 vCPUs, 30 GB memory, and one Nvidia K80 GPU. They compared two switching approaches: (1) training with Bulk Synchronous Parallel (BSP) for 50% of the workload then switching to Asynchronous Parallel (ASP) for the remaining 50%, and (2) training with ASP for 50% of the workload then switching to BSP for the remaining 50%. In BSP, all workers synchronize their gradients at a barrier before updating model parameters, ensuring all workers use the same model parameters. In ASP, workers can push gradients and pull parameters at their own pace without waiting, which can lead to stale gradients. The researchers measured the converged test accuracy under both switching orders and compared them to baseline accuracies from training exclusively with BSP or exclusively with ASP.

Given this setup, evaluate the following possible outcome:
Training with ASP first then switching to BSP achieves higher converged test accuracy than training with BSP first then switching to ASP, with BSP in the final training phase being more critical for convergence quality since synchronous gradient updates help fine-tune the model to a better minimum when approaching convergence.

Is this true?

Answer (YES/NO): NO